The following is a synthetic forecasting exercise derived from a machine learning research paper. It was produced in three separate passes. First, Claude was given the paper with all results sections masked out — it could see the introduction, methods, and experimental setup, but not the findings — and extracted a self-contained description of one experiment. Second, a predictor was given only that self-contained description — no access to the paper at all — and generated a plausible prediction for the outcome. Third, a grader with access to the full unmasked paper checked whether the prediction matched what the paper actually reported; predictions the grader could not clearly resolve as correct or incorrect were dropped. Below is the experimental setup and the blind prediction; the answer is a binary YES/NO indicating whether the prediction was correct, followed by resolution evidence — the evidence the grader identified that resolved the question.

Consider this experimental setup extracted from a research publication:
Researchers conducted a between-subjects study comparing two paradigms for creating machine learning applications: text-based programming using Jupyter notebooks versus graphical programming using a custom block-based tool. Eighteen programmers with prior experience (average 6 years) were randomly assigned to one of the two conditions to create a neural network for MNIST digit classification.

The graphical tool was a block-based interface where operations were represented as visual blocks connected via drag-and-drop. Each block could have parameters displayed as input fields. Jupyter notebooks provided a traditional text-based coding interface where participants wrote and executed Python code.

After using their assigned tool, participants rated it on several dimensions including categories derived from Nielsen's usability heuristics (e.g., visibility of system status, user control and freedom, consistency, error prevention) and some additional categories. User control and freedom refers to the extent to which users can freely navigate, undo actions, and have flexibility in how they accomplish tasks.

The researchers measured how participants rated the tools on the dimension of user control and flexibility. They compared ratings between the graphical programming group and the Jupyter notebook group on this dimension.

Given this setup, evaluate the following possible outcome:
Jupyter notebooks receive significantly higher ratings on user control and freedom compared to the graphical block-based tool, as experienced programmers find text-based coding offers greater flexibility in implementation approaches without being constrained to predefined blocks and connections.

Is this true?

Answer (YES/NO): NO